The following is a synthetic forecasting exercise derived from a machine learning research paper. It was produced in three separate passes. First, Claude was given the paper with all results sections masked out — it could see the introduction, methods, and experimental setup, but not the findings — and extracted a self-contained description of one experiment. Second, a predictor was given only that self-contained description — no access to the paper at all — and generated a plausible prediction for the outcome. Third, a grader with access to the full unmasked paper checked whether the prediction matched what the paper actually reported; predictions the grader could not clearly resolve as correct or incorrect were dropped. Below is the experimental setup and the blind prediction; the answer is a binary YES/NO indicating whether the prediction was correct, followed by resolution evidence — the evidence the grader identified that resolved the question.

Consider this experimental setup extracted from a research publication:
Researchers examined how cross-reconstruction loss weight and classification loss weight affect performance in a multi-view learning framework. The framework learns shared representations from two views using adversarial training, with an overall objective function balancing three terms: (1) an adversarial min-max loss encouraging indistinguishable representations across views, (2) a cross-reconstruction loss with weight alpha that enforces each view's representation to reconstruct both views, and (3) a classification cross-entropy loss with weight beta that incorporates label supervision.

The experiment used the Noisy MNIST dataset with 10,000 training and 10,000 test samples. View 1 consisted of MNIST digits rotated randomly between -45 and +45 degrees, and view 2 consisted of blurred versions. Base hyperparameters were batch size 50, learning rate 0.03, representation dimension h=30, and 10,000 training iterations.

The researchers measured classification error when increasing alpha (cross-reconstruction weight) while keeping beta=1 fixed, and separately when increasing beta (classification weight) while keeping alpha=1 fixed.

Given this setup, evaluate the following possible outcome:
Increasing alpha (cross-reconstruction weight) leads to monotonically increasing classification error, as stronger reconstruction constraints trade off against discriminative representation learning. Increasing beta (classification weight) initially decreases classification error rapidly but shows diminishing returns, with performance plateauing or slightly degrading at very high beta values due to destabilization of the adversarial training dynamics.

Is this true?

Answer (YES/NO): NO